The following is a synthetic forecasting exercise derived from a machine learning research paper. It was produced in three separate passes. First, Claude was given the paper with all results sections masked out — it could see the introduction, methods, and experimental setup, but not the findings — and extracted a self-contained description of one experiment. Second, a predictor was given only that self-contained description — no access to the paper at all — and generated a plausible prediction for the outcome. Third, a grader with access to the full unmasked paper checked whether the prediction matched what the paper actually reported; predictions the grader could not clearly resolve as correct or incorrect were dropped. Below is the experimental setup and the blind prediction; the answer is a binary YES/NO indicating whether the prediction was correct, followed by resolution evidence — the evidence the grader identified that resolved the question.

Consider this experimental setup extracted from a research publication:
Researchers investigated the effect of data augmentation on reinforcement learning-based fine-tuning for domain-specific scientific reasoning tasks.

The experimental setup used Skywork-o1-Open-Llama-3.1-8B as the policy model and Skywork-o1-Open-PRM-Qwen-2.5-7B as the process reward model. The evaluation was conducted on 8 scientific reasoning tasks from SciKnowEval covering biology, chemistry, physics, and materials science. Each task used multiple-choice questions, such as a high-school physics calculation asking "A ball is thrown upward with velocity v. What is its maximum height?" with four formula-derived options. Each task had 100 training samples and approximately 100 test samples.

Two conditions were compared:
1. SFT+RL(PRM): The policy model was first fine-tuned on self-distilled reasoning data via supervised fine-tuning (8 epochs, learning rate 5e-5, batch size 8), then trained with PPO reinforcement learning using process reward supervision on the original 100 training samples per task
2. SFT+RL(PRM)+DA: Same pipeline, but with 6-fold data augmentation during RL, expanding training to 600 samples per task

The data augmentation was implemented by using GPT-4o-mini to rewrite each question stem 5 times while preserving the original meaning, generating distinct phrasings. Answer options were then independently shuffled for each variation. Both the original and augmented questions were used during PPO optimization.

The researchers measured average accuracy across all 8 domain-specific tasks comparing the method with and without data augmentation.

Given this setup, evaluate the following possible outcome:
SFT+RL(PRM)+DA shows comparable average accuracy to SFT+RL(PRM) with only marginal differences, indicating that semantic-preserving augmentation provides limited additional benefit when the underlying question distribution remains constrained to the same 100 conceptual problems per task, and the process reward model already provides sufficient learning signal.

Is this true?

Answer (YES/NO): NO